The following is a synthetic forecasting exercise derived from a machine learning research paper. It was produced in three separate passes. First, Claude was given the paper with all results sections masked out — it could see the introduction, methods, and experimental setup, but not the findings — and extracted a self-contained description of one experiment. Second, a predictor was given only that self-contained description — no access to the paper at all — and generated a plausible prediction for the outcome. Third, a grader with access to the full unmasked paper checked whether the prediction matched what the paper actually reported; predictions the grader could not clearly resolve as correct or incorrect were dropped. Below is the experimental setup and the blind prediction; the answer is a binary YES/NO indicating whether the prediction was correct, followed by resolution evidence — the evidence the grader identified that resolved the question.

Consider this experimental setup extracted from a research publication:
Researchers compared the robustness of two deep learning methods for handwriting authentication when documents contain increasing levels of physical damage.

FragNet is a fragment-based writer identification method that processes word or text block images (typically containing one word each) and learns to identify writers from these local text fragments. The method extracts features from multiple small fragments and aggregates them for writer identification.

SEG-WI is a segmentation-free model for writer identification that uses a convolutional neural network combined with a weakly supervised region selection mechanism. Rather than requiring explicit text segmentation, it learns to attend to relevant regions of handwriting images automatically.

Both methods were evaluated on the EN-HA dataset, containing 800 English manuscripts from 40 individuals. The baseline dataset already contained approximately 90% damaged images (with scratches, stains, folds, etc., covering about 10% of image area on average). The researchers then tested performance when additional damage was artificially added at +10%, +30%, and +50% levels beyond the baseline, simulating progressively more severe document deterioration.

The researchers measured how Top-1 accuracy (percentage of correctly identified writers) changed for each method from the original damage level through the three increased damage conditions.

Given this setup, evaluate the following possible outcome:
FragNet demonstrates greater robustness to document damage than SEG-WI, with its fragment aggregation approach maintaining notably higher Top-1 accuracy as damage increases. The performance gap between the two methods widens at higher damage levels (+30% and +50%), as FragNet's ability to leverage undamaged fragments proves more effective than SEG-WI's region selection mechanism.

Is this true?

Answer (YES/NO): NO